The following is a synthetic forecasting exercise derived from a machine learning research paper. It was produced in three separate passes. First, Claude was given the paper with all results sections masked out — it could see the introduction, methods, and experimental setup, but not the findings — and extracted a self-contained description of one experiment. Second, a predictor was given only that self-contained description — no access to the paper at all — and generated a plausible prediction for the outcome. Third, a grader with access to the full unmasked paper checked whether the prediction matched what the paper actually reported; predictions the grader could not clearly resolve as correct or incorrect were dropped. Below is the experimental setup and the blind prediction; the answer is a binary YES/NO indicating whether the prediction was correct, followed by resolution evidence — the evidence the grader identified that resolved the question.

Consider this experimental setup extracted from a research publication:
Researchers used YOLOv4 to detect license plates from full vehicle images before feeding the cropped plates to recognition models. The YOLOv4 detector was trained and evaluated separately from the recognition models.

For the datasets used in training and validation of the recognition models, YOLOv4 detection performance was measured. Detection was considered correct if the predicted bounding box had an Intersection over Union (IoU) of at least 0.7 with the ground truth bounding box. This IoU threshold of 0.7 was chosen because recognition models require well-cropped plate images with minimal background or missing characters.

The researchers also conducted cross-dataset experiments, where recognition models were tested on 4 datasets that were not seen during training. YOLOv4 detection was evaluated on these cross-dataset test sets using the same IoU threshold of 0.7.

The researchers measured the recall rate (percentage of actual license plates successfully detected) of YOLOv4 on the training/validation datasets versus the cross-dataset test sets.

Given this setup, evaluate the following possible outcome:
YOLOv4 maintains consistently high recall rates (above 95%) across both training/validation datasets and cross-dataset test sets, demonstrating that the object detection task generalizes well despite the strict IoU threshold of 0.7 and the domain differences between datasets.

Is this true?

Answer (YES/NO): YES